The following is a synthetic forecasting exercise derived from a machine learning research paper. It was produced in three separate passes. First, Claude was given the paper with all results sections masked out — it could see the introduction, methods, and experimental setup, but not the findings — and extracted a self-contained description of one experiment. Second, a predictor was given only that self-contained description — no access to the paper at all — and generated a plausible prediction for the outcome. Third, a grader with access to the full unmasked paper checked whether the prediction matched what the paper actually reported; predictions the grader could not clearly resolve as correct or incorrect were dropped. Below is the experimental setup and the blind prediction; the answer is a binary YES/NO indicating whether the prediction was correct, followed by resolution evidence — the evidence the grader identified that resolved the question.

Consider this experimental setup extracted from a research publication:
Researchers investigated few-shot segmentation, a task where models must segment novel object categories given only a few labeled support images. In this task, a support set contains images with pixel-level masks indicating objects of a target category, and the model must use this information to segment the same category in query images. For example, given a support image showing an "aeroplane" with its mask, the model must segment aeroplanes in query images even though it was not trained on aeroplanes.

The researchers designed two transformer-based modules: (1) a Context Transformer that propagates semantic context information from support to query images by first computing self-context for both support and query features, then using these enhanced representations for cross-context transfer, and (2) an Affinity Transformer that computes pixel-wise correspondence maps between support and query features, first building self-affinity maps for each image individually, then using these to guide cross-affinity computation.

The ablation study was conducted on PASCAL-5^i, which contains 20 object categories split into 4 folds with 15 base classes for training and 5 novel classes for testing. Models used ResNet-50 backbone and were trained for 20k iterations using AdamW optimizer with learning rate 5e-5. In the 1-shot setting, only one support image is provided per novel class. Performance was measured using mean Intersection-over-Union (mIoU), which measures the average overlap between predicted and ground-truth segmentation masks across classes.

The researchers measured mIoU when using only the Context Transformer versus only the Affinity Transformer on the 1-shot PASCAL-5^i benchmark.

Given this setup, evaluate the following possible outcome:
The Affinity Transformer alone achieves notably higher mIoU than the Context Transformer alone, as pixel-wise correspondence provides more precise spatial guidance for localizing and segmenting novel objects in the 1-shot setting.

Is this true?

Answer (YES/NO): NO